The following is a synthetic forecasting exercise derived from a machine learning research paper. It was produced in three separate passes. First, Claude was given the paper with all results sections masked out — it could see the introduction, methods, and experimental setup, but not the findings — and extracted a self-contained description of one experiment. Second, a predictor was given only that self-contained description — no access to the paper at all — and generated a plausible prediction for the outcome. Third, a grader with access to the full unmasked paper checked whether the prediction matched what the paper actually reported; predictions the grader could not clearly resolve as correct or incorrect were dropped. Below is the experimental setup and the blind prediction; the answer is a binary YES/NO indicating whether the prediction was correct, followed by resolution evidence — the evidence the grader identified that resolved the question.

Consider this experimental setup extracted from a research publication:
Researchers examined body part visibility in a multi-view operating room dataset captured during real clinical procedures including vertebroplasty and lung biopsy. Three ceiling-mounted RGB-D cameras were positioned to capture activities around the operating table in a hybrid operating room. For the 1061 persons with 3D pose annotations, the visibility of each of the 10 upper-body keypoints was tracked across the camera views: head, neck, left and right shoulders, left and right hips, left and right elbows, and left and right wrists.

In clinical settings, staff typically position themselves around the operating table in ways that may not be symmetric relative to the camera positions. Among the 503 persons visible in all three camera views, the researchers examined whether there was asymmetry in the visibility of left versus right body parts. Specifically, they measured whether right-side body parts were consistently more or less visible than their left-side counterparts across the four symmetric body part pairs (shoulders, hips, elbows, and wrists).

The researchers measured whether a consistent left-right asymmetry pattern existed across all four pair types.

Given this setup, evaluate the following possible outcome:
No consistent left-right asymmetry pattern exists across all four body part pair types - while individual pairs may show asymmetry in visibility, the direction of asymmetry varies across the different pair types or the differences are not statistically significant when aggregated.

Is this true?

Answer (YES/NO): NO